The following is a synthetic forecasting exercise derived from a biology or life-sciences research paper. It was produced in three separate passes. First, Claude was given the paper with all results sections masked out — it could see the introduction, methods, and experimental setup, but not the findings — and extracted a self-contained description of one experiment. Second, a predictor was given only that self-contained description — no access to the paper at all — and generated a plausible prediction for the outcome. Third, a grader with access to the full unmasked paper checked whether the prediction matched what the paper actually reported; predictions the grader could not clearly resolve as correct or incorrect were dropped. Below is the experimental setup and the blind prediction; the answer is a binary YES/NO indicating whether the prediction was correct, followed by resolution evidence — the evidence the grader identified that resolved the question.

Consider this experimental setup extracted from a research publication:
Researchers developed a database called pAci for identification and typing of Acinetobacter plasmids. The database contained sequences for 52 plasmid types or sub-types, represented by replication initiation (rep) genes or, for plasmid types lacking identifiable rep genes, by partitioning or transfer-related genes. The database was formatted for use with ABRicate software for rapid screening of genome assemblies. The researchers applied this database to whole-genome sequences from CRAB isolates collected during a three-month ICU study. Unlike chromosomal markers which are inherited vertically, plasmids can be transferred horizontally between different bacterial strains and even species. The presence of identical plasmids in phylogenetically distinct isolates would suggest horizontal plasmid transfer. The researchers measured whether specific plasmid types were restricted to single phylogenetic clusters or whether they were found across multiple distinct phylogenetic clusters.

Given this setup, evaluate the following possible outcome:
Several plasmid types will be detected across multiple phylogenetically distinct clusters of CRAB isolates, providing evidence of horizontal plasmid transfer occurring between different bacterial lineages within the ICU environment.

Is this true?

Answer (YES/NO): YES